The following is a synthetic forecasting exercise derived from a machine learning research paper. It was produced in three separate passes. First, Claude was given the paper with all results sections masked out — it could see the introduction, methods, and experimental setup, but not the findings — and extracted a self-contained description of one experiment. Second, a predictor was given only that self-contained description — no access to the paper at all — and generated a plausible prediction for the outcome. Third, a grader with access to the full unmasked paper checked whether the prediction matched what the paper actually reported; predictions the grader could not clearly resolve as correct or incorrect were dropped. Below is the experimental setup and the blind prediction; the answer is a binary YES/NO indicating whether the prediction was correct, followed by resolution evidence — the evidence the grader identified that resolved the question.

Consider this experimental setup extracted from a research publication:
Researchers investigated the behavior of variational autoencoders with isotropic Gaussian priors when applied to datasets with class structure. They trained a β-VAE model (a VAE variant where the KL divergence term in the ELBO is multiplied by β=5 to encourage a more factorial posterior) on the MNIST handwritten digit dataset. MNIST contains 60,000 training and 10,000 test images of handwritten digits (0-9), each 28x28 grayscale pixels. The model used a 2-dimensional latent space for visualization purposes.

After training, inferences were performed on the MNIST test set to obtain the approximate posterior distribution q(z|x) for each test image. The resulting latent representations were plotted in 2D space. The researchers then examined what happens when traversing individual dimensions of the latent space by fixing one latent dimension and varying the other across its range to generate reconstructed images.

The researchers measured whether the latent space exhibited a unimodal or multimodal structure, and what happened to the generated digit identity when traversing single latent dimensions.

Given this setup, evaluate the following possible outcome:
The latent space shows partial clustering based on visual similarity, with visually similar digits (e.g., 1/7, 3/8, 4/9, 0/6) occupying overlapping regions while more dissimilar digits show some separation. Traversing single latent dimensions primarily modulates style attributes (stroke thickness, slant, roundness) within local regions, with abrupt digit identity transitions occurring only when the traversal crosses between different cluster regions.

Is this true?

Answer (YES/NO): NO